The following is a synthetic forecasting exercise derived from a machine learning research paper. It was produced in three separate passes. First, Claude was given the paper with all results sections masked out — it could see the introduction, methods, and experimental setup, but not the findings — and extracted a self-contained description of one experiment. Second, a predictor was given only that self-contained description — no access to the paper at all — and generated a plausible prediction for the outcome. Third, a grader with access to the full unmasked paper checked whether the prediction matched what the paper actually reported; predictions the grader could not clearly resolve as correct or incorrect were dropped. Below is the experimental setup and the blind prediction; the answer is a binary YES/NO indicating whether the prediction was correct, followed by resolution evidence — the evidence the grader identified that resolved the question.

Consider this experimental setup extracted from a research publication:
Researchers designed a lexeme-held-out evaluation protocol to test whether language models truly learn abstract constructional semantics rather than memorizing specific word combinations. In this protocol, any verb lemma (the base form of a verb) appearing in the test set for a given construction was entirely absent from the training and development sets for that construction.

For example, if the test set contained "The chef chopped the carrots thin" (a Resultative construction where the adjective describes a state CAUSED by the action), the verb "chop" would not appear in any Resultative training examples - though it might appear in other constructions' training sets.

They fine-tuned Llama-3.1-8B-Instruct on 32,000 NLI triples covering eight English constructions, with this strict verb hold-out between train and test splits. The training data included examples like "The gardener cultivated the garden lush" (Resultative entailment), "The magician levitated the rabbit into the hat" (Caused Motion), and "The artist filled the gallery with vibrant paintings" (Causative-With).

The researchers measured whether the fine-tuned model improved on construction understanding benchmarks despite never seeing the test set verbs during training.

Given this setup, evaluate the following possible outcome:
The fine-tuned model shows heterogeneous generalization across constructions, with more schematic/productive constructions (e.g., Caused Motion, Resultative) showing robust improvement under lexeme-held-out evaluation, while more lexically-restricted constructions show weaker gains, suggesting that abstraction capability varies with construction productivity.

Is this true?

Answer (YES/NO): NO